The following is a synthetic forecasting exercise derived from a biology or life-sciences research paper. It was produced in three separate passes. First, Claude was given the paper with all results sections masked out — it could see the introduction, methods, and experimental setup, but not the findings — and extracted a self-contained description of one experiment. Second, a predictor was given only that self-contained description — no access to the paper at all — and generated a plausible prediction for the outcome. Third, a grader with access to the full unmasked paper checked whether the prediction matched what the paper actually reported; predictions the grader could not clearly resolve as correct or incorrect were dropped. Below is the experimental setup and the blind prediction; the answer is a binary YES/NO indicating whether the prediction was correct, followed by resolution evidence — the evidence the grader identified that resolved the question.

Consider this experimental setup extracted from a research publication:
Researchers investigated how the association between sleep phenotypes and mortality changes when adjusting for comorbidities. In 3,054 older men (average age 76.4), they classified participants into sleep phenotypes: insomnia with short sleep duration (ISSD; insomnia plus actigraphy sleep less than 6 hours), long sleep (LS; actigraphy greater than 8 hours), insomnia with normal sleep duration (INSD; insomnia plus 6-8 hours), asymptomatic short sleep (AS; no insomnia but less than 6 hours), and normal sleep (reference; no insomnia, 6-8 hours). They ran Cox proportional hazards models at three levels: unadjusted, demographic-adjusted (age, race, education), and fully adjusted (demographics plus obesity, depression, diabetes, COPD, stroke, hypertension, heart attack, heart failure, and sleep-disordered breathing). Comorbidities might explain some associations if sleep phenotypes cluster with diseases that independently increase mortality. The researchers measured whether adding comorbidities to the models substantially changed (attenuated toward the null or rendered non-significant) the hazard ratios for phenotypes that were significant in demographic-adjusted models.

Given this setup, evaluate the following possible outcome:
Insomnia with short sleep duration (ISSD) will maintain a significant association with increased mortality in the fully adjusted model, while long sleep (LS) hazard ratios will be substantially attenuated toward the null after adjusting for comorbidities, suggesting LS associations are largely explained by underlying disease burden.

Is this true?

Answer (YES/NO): NO